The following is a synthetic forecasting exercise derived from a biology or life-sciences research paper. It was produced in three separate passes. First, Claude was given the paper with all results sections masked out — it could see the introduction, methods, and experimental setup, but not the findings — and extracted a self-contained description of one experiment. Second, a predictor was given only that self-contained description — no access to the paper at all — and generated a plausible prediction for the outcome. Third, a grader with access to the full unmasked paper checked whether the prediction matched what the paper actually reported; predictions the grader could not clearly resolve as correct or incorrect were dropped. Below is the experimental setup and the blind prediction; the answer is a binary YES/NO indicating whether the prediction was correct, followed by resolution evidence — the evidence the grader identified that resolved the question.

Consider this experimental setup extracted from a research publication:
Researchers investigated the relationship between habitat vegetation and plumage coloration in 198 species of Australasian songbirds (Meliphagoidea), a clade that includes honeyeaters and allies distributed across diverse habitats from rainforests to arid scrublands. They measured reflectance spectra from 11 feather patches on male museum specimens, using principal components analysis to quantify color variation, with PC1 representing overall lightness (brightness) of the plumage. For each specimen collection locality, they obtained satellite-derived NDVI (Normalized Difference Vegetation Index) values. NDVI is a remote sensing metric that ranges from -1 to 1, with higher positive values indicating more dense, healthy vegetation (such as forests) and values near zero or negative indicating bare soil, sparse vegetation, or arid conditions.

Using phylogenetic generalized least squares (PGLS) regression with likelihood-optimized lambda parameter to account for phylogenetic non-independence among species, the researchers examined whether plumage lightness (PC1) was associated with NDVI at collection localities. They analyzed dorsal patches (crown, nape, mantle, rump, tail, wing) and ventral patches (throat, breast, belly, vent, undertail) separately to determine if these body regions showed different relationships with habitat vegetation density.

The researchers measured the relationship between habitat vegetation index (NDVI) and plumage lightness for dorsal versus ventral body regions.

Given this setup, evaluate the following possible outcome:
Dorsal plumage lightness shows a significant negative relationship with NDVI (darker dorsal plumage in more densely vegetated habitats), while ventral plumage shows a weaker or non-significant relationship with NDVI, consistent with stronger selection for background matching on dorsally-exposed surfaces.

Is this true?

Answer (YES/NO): YES